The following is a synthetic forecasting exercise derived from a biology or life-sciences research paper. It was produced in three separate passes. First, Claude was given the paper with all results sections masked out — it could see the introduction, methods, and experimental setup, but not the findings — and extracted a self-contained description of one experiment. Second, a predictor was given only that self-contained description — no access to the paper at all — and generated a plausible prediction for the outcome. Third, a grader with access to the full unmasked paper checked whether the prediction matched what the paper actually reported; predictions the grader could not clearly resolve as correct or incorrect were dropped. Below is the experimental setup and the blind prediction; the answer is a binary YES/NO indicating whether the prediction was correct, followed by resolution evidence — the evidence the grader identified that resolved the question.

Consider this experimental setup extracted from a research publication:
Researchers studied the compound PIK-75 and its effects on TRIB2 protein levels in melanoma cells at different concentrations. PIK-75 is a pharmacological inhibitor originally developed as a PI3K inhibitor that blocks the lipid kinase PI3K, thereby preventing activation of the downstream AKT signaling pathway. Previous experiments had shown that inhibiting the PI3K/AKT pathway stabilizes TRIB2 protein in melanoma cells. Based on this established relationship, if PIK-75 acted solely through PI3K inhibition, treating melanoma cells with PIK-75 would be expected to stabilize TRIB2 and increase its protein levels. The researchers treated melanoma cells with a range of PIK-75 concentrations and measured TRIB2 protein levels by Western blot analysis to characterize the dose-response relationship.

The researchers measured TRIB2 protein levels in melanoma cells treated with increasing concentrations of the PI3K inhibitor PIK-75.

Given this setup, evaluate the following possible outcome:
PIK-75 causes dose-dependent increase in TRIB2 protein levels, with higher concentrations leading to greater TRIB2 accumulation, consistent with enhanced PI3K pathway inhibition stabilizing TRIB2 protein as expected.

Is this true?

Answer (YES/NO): NO